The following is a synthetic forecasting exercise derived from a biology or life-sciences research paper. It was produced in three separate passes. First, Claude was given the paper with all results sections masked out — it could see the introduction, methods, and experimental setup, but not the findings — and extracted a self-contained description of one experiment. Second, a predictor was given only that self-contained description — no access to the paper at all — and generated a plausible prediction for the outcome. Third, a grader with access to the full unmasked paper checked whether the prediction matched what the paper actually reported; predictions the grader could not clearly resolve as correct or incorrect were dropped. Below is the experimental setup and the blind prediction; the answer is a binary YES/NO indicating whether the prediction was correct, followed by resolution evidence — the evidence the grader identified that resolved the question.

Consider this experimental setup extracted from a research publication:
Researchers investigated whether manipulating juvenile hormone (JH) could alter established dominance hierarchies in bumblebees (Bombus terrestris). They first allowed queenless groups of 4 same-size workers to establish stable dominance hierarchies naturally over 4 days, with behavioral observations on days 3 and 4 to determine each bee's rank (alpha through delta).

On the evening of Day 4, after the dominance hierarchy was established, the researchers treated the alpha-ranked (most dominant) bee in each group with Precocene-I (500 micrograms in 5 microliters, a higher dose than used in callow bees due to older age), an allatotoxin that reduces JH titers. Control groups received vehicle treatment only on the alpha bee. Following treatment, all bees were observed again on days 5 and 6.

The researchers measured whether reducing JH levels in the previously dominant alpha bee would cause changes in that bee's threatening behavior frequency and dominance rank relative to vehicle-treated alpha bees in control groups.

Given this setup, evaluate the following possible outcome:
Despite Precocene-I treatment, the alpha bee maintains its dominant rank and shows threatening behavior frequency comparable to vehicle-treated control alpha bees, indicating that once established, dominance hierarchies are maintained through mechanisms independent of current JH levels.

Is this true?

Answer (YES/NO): YES